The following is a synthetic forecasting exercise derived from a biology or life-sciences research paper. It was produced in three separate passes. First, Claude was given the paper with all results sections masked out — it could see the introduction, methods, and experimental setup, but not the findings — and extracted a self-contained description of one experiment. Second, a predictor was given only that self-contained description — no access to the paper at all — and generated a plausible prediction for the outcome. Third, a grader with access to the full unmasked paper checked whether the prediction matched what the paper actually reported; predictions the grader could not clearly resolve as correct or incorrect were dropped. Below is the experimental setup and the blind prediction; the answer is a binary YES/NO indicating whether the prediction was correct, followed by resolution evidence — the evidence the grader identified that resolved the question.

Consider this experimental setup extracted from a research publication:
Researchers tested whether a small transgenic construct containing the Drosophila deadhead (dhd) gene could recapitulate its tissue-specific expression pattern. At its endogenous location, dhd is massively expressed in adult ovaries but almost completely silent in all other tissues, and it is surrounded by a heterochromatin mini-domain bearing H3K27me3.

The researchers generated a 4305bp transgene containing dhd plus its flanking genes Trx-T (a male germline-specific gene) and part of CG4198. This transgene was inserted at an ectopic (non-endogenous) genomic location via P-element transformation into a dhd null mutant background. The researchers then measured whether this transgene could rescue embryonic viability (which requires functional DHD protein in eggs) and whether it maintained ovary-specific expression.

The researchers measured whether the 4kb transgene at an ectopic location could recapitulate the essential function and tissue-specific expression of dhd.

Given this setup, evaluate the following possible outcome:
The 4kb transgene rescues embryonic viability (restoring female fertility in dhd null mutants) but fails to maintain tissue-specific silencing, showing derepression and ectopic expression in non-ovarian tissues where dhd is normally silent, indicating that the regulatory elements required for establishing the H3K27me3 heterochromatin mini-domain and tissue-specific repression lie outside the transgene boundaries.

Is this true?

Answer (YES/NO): NO